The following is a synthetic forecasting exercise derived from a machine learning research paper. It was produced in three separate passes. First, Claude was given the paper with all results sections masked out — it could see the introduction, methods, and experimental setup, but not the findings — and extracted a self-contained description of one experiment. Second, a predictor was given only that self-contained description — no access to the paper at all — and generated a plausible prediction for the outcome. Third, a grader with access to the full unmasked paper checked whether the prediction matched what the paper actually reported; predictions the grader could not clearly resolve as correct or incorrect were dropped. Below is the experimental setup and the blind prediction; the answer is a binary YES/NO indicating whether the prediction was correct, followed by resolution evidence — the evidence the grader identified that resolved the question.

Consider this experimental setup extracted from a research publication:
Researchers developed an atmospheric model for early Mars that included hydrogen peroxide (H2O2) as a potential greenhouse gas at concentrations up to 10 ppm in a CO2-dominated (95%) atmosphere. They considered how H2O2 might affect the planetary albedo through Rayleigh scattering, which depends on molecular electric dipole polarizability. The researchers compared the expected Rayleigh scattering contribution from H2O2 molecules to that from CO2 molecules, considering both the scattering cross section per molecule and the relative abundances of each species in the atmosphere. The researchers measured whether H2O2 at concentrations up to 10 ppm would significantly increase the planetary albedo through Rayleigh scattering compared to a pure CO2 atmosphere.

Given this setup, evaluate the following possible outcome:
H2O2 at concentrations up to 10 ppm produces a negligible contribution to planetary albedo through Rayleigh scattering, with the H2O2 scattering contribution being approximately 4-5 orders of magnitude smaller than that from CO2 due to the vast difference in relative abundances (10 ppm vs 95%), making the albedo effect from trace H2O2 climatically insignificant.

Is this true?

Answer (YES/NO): YES